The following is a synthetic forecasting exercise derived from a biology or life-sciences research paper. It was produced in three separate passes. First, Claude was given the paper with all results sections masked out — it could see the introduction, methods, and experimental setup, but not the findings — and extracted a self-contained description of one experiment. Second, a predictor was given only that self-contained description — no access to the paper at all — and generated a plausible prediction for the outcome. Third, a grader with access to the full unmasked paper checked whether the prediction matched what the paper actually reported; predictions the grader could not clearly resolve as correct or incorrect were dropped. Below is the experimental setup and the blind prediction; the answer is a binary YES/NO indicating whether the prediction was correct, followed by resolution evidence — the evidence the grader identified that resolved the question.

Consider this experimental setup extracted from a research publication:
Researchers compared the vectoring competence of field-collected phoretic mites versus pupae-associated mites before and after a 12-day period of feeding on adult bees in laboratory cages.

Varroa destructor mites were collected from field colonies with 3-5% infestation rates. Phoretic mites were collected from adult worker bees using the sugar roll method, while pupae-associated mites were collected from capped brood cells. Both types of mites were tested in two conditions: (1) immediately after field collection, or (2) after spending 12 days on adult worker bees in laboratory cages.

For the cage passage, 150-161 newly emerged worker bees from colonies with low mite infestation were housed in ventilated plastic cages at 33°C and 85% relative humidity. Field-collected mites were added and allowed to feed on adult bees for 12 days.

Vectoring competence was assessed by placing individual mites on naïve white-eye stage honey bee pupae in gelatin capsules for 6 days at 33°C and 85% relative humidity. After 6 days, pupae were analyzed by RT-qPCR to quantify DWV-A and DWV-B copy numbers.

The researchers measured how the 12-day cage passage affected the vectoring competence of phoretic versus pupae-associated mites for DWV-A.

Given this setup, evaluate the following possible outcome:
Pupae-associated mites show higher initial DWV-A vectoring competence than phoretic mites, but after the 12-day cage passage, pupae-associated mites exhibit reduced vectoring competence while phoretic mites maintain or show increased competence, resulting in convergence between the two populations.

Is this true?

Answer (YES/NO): NO